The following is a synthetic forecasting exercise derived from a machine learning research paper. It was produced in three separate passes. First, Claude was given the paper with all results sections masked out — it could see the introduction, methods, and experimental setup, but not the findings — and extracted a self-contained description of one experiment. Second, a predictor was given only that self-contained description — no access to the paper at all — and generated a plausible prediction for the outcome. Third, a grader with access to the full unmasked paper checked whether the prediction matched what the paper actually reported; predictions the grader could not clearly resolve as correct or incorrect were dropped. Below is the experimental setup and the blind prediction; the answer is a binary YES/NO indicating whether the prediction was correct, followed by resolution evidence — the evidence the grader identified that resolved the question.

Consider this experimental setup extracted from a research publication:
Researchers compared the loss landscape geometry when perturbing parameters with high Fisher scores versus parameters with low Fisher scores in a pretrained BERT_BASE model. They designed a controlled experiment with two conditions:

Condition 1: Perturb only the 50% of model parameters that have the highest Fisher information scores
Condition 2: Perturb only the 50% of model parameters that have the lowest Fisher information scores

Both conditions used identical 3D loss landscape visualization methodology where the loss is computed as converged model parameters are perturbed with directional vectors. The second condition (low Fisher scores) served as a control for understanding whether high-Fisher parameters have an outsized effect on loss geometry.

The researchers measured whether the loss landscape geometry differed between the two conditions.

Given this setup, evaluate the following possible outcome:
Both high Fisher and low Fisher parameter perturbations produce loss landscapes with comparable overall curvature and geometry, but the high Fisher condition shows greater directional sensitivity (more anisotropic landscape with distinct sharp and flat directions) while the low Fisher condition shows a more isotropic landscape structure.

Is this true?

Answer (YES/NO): NO